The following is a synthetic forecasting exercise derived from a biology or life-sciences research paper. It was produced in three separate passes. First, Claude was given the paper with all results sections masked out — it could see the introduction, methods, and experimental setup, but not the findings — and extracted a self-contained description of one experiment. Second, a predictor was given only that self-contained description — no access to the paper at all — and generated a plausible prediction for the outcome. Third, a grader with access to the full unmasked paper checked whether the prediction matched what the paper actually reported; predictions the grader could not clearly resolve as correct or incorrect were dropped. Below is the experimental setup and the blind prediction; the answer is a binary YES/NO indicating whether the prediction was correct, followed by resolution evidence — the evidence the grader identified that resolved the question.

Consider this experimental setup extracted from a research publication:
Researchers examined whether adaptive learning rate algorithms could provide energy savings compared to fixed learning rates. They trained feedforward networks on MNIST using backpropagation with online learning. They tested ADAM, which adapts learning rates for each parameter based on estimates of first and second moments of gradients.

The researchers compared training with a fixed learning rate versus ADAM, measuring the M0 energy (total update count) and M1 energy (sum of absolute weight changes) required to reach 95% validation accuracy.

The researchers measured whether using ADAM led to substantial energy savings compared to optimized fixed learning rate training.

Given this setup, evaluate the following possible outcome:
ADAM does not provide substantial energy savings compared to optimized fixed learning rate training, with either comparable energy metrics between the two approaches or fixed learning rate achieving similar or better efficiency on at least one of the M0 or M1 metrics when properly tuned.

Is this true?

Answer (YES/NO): YES